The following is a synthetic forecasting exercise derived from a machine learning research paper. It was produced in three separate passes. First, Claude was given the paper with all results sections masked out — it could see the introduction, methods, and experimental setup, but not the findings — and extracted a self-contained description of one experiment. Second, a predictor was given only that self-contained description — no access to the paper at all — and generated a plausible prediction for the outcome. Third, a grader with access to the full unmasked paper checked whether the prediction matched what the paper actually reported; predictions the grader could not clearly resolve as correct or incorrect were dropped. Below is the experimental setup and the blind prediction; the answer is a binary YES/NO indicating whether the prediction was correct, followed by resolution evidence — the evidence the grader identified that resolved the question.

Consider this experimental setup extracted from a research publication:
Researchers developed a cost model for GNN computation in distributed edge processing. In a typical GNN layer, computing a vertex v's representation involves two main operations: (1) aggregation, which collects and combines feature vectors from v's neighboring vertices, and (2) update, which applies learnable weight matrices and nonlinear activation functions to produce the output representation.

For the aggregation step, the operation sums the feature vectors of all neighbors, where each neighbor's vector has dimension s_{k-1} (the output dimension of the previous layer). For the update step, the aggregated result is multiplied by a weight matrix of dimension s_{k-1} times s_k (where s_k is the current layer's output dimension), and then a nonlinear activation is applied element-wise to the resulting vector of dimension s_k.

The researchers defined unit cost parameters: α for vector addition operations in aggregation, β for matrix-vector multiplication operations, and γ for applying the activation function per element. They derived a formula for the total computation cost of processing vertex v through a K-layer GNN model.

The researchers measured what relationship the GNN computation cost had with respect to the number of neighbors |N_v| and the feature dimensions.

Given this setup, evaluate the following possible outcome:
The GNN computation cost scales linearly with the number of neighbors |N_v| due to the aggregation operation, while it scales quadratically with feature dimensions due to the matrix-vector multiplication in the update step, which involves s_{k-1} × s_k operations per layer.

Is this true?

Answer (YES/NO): NO